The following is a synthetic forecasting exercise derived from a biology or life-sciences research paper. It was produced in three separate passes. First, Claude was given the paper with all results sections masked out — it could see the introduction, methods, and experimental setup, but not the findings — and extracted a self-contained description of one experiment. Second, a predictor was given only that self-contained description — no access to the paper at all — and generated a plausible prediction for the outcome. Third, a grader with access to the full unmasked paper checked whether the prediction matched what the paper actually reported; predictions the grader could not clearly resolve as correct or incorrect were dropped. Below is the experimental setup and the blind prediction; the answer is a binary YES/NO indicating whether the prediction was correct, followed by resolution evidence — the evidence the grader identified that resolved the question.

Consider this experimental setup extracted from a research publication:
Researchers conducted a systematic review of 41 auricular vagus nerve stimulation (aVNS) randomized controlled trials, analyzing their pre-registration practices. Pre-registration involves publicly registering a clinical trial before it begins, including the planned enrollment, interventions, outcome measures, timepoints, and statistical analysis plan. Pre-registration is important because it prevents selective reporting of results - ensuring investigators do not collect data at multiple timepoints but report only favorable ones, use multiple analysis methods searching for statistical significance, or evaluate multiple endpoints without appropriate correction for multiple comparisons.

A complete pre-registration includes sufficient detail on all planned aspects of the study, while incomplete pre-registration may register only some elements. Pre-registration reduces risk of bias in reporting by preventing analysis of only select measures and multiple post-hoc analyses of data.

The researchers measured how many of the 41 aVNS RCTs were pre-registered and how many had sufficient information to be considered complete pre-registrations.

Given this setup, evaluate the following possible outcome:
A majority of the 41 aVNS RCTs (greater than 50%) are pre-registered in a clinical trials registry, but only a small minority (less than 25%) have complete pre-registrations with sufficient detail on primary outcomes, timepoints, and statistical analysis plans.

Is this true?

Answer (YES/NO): NO